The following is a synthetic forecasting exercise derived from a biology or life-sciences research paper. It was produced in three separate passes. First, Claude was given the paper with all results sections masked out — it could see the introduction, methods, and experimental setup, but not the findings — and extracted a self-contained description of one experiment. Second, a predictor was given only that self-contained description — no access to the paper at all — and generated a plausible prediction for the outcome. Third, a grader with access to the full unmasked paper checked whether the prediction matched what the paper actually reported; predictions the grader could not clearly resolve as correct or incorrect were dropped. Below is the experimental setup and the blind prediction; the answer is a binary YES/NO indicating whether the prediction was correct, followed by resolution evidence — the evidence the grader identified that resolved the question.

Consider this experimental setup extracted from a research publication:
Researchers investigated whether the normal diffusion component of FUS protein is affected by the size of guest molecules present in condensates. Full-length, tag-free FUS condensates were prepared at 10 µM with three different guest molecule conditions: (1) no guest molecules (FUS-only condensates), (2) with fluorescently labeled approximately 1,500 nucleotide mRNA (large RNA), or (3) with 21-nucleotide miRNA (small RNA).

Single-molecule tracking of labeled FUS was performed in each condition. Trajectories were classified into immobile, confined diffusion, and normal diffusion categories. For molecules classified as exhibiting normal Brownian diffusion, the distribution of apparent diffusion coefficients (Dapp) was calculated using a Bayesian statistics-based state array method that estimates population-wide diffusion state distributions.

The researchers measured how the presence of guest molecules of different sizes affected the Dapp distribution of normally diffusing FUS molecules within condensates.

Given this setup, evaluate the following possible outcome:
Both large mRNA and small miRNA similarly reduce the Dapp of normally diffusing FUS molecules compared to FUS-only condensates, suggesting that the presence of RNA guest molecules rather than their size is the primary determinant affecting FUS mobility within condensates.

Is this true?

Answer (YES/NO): NO